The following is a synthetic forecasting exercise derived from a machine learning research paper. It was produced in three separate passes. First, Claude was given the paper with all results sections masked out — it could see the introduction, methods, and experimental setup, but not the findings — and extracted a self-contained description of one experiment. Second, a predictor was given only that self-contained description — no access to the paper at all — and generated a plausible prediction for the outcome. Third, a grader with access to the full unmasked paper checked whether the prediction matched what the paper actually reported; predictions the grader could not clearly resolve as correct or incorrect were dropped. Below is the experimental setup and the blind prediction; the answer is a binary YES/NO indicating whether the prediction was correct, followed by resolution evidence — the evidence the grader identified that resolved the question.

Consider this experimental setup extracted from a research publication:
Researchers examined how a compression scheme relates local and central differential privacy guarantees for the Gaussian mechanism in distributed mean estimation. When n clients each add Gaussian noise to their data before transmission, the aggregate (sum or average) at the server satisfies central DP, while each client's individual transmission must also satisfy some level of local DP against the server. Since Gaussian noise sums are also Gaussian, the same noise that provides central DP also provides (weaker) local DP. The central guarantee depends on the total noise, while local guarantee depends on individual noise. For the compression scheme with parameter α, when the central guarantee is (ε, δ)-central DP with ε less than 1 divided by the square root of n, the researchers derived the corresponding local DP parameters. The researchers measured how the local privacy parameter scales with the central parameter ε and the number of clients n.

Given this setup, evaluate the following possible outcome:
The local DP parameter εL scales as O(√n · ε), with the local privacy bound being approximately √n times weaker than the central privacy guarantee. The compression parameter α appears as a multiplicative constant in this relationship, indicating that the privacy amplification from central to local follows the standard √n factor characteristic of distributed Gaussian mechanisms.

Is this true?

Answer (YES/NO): YES